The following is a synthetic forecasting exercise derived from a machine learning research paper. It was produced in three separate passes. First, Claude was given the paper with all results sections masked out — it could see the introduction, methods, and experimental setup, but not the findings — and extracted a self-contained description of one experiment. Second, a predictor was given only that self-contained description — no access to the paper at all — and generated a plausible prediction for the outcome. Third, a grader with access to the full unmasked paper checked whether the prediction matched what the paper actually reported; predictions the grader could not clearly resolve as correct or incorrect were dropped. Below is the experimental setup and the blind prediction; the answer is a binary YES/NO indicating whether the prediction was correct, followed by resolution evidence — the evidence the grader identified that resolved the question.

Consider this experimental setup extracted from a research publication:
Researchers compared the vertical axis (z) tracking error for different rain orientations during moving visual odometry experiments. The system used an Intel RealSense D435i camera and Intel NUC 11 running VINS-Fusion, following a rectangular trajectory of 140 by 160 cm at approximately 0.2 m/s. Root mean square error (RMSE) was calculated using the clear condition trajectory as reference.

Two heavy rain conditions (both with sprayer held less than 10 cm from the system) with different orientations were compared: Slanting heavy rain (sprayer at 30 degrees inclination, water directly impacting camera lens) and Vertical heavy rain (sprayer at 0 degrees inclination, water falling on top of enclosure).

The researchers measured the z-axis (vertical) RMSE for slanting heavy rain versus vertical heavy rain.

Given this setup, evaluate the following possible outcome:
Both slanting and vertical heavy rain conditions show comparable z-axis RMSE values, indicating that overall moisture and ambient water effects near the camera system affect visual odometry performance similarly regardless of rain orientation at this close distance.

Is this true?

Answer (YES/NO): NO